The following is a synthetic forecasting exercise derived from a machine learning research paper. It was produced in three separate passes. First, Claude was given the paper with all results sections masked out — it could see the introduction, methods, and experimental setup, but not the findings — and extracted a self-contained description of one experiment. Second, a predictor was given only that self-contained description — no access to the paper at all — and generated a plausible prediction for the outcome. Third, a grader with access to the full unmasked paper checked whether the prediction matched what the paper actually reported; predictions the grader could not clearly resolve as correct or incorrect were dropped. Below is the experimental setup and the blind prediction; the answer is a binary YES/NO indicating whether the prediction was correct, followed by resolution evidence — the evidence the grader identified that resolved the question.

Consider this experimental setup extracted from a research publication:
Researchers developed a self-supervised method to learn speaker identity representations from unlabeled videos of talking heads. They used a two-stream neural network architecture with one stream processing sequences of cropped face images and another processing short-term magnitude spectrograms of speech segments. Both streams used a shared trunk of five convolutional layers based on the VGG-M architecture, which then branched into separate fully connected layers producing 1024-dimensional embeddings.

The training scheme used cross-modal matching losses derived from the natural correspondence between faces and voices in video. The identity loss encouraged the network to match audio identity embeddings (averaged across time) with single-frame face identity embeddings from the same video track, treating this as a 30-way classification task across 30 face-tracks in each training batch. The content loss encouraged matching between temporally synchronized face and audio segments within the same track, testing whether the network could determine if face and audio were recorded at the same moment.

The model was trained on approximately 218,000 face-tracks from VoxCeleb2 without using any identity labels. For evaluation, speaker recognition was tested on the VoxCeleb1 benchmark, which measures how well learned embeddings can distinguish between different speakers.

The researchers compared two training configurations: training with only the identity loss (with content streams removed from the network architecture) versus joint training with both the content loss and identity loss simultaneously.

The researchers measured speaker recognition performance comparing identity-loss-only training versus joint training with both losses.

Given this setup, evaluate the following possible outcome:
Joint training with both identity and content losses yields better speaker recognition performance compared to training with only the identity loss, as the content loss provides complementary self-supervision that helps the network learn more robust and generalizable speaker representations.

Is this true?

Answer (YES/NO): YES